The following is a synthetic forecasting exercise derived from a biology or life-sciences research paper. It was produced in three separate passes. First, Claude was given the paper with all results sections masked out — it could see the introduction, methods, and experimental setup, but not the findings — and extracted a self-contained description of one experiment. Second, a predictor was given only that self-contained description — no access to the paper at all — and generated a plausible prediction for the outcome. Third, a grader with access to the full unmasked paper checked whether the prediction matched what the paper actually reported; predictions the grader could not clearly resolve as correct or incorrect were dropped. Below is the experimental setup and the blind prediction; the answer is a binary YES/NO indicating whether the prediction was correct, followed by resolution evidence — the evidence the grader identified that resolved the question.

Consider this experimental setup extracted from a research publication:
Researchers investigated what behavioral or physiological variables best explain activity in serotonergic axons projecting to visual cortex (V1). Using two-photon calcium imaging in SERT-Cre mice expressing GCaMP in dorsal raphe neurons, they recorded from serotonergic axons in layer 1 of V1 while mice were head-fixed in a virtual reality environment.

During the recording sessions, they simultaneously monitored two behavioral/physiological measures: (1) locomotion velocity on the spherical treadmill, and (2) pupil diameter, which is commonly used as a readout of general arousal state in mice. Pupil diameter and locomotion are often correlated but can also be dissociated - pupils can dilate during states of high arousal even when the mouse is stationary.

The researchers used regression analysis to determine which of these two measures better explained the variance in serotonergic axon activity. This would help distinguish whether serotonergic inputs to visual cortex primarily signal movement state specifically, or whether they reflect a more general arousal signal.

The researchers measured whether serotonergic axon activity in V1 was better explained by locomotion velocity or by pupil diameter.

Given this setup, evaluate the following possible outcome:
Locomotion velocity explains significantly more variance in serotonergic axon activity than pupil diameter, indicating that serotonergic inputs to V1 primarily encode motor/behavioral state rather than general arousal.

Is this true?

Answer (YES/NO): NO